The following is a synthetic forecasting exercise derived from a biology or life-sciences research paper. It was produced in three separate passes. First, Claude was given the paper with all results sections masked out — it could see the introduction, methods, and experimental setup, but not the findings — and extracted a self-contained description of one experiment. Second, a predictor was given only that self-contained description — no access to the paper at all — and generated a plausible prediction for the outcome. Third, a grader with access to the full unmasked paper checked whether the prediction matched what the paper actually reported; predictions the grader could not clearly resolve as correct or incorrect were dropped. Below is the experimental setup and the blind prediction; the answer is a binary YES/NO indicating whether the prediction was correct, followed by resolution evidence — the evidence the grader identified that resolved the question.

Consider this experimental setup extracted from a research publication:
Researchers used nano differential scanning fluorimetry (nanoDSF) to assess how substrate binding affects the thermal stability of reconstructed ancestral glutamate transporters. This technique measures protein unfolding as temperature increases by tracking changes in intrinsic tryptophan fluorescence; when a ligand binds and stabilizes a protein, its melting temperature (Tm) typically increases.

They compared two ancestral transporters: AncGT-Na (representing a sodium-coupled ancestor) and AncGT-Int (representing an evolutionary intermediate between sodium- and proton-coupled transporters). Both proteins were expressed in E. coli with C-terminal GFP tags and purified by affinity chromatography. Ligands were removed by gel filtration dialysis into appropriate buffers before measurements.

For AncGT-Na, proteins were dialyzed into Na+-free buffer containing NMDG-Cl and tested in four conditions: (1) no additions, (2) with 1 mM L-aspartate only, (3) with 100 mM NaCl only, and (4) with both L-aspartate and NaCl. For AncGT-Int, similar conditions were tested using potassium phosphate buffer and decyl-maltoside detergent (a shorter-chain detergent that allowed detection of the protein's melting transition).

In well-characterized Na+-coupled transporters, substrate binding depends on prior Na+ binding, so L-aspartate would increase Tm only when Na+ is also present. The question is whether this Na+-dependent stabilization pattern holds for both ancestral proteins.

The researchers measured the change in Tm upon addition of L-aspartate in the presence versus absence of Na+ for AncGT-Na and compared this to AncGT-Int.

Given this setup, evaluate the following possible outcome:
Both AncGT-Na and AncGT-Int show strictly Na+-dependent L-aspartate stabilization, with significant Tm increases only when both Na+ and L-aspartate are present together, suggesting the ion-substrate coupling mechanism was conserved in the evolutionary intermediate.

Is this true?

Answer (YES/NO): NO